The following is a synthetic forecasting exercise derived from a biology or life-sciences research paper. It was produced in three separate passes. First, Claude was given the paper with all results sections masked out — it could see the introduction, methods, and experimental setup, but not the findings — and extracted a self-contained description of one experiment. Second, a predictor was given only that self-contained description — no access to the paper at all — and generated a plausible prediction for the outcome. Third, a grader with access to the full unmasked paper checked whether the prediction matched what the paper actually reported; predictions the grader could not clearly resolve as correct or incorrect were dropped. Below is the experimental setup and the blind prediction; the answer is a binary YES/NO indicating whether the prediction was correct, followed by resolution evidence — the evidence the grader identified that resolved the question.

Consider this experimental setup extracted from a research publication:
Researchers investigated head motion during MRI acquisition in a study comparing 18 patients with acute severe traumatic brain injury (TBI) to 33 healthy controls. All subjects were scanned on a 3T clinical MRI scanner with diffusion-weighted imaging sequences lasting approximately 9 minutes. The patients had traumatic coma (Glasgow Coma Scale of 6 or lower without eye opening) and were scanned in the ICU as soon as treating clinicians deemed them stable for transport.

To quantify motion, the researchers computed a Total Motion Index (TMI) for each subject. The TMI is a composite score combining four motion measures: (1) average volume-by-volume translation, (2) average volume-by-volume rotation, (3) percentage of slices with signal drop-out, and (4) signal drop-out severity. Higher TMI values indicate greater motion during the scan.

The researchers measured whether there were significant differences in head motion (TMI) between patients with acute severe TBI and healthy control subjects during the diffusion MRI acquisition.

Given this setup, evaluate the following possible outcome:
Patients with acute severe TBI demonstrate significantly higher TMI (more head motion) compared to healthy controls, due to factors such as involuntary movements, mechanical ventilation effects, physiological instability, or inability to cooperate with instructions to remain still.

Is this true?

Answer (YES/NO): NO